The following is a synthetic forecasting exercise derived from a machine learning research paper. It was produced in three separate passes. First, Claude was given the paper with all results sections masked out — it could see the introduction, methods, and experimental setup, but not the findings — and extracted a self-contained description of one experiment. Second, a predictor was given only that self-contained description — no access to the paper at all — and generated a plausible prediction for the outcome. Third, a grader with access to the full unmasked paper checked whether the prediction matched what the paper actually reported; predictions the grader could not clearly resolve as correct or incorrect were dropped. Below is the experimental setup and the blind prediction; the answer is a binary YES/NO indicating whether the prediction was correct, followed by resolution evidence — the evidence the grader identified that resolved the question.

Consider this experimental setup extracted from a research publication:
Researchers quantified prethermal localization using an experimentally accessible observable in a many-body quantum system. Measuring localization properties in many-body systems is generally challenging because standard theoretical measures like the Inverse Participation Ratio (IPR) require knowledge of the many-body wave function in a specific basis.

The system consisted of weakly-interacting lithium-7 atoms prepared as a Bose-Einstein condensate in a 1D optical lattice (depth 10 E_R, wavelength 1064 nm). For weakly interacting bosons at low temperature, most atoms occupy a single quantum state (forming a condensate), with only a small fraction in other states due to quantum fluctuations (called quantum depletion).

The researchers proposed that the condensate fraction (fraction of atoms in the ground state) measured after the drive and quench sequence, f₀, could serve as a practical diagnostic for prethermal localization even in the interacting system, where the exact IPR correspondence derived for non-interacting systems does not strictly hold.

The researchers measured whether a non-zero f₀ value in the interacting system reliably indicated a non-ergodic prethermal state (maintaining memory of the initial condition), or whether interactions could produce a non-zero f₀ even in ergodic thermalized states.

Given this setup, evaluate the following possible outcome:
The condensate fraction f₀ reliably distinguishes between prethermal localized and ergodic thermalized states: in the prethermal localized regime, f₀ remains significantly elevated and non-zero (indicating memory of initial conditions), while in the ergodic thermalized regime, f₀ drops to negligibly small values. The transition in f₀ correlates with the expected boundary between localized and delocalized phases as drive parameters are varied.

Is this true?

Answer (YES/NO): YES